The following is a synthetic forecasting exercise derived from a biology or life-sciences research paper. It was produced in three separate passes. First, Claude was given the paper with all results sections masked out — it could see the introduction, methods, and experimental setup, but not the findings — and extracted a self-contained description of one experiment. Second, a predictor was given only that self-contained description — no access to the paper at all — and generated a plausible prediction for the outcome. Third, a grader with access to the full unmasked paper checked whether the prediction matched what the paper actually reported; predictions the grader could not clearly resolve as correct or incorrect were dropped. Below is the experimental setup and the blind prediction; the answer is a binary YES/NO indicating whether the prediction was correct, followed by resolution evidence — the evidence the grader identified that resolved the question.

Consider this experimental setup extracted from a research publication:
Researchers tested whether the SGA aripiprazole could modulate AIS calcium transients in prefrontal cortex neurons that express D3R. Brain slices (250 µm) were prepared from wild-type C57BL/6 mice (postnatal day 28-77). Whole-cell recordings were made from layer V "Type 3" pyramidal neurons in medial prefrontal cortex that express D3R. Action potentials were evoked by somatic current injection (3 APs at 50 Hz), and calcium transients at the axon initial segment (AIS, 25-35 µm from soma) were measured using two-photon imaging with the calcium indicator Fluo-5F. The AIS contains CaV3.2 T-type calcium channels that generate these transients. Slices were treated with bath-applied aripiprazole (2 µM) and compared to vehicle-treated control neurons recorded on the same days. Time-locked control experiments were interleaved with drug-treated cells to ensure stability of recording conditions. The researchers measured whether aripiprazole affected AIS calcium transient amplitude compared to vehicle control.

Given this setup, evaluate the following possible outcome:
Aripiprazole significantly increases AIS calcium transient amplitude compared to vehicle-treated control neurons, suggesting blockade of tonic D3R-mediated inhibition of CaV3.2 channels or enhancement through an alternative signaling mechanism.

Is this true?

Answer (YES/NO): NO